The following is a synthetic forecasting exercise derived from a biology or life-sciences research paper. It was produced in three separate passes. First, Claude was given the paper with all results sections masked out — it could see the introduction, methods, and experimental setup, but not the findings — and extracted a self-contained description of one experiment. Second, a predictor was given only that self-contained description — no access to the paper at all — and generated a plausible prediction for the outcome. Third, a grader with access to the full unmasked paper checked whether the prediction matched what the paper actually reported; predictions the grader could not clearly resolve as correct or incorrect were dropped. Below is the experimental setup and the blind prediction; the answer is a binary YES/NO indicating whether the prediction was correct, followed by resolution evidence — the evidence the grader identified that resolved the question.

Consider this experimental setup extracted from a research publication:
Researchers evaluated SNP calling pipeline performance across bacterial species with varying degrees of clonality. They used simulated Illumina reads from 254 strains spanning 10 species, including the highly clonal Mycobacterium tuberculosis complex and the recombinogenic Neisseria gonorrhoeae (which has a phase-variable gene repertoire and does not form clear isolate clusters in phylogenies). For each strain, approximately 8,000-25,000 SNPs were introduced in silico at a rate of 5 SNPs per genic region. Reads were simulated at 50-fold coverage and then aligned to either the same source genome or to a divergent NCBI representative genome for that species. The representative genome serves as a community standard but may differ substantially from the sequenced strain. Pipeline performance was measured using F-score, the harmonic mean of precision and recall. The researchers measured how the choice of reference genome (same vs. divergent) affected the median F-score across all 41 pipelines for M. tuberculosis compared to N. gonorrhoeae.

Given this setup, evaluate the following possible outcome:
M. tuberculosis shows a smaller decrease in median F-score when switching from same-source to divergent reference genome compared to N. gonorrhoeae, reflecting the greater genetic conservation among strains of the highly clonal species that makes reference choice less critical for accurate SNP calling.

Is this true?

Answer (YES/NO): YES